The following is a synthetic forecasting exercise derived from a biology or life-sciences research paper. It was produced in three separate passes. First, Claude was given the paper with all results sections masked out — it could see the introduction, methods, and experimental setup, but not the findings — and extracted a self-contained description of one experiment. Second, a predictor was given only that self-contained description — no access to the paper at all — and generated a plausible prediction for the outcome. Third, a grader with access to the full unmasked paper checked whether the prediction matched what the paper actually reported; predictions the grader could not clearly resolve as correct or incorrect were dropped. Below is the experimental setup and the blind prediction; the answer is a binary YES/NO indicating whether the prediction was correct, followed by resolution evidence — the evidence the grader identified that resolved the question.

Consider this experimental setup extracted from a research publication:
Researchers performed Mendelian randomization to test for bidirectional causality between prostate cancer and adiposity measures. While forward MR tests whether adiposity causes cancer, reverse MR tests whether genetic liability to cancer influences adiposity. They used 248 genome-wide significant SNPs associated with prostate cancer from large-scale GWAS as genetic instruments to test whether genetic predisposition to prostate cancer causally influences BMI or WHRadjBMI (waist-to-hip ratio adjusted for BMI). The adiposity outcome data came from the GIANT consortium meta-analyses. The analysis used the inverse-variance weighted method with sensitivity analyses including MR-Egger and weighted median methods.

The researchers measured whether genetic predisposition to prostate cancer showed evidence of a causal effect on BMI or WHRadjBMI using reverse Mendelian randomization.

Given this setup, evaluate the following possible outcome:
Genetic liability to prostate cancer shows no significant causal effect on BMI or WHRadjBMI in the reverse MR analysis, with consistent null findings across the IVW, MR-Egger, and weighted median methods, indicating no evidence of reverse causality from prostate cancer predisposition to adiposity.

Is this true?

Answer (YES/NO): YES